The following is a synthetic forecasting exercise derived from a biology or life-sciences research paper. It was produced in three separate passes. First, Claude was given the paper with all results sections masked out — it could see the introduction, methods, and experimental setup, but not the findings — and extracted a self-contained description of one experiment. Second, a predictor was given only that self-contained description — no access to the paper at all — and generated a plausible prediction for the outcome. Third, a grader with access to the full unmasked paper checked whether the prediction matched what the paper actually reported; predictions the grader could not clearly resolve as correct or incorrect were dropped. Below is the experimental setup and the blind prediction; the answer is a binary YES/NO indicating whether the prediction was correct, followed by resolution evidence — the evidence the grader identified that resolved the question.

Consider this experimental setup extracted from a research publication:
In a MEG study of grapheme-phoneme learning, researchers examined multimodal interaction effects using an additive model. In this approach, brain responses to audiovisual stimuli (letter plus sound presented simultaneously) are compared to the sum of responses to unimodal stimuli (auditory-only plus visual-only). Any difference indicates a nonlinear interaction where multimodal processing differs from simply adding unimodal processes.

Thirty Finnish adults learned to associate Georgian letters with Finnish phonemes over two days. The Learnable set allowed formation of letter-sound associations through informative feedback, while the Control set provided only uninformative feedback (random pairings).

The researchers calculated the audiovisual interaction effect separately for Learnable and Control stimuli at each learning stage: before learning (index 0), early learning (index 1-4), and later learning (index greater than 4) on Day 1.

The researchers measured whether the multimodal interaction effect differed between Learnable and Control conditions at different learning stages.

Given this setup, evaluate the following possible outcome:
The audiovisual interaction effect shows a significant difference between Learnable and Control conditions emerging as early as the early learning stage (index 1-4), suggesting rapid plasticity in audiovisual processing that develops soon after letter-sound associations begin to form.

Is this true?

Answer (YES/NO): YES